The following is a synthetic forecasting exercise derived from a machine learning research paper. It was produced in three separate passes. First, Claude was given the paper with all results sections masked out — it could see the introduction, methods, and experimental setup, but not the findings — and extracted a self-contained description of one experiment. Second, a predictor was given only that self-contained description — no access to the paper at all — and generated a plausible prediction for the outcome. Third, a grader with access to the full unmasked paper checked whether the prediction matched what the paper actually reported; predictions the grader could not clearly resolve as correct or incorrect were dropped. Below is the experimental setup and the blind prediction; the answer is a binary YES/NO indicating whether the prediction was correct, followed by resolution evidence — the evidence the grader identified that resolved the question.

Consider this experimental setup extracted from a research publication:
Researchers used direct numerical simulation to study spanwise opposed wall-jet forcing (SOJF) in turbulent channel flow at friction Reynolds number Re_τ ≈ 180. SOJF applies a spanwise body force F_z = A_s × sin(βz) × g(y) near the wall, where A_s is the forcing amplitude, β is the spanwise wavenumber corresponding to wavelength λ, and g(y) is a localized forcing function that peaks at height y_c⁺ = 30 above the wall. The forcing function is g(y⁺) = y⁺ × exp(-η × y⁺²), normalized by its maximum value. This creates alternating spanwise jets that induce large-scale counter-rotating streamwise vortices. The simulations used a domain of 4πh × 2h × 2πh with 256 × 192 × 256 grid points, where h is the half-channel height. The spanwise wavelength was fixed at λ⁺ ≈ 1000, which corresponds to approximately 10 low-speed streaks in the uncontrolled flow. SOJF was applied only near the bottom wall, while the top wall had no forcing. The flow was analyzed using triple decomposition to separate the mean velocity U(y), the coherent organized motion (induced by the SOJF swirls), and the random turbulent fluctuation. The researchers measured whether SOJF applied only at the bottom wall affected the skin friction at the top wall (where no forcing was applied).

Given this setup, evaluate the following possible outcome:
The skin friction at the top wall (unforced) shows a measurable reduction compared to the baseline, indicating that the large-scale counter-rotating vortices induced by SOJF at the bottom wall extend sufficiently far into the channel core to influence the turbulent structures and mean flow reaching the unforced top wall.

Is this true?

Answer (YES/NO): YES